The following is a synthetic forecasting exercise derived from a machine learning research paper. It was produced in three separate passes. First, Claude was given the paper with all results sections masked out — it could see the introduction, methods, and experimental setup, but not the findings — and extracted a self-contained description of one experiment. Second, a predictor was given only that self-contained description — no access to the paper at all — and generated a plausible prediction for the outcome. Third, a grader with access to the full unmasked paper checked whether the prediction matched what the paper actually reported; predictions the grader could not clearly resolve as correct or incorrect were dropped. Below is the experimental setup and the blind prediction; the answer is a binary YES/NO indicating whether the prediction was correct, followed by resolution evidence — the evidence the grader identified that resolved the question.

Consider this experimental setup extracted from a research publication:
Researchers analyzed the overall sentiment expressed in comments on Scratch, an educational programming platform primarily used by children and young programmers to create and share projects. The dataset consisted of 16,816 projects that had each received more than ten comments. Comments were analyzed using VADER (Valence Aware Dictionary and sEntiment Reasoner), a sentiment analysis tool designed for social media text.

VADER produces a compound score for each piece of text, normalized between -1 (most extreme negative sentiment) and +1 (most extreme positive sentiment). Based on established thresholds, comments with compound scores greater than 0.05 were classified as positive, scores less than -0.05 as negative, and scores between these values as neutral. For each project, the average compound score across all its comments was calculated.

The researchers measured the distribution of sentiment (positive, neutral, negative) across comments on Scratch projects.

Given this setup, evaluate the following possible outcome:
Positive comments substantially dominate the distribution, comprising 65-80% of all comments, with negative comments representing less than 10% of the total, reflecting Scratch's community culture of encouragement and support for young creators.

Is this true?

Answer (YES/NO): NO